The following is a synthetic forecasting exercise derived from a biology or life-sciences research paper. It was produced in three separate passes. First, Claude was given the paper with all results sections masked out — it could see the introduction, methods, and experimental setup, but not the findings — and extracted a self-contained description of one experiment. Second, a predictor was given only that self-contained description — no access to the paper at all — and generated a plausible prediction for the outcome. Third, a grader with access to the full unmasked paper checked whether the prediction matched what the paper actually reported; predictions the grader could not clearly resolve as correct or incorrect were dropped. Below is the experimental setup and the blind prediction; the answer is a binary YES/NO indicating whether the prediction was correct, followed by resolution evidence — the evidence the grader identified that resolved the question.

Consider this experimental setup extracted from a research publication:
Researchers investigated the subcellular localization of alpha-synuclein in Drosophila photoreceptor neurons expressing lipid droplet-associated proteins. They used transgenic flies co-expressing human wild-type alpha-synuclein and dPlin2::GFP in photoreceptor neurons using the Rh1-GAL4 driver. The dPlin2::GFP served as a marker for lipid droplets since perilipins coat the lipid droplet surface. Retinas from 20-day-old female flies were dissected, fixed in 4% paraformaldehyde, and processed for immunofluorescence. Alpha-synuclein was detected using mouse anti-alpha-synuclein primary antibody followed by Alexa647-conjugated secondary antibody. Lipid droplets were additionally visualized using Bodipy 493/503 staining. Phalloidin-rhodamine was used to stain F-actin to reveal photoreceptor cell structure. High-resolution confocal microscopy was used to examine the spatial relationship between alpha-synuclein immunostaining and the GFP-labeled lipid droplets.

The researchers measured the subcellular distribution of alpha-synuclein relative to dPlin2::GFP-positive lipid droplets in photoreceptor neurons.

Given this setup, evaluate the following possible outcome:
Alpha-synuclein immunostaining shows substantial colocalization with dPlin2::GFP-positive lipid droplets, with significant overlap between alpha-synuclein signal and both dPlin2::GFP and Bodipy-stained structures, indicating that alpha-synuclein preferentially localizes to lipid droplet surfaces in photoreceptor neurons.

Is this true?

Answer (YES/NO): YES